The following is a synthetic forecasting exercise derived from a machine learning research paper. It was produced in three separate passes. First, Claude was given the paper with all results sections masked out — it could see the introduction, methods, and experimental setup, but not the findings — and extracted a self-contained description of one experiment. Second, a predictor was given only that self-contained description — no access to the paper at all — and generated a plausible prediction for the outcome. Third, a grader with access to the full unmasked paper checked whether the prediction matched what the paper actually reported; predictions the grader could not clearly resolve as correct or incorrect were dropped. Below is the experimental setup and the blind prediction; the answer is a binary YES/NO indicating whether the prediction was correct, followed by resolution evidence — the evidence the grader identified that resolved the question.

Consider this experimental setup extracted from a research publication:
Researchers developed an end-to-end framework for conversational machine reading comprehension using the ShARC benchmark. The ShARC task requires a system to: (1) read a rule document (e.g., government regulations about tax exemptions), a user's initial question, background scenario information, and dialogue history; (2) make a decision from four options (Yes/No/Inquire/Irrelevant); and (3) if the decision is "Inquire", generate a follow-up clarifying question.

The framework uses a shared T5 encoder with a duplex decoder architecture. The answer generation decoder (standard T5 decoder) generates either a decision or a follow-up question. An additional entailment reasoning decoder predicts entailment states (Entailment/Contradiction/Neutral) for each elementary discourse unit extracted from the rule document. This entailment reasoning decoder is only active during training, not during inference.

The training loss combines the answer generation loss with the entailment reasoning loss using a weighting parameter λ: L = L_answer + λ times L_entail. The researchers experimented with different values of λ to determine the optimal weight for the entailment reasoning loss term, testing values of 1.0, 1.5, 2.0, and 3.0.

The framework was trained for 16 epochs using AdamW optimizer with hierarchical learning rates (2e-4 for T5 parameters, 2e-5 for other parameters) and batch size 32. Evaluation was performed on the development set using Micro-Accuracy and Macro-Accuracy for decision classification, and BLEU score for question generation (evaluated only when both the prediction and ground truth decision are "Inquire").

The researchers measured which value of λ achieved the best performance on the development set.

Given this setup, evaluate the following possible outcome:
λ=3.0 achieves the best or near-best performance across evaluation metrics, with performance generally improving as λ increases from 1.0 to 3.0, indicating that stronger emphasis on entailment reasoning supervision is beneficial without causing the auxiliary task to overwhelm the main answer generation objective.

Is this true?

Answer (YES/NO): NO